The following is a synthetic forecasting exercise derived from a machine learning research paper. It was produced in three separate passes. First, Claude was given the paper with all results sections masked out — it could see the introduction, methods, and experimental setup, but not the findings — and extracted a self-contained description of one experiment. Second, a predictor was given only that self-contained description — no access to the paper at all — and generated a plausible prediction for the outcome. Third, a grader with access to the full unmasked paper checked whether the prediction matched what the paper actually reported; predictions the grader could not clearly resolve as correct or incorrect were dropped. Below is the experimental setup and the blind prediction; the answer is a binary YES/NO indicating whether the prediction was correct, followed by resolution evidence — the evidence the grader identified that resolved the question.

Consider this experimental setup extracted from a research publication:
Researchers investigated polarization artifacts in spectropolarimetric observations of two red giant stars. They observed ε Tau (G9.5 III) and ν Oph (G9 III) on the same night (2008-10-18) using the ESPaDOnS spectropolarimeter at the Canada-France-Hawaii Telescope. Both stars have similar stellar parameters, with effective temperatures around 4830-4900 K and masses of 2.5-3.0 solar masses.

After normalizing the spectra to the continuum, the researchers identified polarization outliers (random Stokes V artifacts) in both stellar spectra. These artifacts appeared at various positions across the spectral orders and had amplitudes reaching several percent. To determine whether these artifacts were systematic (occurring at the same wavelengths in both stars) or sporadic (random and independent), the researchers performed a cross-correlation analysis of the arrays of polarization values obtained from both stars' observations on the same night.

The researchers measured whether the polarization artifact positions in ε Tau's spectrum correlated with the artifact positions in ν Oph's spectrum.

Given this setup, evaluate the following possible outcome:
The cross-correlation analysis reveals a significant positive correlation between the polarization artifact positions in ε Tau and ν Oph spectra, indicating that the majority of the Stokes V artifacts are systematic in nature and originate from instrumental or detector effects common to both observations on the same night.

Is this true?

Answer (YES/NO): NO